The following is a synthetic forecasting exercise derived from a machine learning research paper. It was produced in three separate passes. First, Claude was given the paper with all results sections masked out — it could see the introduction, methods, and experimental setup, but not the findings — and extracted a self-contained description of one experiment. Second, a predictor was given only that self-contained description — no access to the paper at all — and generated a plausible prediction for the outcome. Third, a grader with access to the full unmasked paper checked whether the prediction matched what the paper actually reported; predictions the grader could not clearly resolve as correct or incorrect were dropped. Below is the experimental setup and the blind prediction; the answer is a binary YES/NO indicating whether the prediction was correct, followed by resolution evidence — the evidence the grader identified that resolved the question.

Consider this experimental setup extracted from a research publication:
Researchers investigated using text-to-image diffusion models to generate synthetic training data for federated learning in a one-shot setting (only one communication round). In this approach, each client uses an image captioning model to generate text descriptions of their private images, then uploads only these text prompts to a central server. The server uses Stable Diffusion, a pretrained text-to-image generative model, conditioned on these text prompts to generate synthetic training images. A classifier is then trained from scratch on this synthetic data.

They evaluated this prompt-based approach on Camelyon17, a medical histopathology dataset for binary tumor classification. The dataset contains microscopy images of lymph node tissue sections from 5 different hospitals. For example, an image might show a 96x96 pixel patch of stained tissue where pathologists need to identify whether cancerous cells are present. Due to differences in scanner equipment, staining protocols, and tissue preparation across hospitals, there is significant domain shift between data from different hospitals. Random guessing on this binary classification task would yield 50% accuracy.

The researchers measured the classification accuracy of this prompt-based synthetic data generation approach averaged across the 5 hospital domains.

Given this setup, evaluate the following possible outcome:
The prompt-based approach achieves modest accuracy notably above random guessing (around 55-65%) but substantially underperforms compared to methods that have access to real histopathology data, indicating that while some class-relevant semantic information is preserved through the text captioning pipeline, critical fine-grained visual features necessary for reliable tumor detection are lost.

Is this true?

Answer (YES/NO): NO